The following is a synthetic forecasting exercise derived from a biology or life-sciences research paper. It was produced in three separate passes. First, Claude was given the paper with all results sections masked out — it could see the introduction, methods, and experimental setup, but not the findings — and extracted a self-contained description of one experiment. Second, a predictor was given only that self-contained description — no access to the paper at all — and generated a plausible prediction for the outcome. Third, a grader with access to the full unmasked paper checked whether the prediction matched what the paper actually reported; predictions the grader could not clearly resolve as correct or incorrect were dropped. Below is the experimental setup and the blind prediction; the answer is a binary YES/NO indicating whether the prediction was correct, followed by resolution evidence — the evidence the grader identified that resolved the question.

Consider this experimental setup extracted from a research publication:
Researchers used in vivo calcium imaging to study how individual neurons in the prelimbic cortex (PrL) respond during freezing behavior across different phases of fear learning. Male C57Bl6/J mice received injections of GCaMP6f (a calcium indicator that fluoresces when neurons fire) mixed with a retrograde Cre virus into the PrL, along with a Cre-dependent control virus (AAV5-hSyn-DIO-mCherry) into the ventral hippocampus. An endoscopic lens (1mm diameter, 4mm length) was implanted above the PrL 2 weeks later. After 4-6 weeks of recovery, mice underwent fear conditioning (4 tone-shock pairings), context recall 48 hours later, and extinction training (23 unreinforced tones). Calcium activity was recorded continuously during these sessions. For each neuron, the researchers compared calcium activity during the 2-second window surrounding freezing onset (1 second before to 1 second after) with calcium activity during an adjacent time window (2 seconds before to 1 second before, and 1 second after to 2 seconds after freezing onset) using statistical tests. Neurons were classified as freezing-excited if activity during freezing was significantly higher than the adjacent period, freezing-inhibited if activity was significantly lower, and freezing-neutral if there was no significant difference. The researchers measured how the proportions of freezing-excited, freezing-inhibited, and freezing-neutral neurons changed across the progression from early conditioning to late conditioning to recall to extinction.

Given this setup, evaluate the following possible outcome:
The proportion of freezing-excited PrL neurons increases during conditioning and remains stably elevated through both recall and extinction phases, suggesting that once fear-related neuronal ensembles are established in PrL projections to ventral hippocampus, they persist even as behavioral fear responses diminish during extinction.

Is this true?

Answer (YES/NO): NO